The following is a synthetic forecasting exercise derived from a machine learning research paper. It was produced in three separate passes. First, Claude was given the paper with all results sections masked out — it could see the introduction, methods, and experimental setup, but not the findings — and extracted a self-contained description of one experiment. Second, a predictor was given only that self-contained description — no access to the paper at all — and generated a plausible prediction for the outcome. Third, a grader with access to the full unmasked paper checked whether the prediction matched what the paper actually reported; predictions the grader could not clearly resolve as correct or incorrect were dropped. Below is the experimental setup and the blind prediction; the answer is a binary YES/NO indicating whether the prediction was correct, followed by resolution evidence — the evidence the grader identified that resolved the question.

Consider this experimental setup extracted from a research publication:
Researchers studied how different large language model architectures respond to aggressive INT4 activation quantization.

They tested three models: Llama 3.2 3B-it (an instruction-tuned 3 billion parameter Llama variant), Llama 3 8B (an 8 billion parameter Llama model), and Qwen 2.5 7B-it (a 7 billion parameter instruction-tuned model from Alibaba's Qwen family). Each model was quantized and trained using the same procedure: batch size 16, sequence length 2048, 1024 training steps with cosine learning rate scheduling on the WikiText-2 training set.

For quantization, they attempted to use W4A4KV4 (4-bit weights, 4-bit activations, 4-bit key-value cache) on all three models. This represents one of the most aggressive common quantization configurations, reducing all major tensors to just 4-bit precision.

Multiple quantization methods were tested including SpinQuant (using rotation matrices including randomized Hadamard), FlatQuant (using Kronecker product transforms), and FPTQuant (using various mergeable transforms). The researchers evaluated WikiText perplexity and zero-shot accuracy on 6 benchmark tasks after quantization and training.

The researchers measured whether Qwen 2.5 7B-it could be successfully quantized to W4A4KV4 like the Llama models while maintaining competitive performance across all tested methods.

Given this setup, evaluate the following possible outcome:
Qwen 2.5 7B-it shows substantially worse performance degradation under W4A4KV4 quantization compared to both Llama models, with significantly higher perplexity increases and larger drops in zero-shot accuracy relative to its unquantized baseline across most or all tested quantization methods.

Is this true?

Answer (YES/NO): YES